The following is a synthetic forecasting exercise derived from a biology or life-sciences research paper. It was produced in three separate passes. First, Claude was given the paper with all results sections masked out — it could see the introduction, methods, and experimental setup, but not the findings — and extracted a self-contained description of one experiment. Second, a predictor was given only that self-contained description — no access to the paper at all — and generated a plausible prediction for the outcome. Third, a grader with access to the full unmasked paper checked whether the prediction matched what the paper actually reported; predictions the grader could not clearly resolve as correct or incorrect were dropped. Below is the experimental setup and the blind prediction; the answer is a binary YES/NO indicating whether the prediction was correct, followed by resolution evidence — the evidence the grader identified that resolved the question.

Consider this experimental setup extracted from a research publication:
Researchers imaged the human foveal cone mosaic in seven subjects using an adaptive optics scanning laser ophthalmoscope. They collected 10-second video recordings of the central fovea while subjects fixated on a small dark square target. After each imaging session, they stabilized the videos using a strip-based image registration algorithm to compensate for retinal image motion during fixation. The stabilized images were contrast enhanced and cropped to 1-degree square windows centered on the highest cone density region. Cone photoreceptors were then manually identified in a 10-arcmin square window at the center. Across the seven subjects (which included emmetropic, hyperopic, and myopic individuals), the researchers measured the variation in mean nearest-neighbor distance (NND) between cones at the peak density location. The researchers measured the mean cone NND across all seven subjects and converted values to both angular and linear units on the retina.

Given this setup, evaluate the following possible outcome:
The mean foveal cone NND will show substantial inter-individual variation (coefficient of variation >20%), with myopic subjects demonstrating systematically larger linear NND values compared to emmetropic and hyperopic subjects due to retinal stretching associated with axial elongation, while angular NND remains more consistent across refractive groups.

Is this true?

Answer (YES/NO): NO